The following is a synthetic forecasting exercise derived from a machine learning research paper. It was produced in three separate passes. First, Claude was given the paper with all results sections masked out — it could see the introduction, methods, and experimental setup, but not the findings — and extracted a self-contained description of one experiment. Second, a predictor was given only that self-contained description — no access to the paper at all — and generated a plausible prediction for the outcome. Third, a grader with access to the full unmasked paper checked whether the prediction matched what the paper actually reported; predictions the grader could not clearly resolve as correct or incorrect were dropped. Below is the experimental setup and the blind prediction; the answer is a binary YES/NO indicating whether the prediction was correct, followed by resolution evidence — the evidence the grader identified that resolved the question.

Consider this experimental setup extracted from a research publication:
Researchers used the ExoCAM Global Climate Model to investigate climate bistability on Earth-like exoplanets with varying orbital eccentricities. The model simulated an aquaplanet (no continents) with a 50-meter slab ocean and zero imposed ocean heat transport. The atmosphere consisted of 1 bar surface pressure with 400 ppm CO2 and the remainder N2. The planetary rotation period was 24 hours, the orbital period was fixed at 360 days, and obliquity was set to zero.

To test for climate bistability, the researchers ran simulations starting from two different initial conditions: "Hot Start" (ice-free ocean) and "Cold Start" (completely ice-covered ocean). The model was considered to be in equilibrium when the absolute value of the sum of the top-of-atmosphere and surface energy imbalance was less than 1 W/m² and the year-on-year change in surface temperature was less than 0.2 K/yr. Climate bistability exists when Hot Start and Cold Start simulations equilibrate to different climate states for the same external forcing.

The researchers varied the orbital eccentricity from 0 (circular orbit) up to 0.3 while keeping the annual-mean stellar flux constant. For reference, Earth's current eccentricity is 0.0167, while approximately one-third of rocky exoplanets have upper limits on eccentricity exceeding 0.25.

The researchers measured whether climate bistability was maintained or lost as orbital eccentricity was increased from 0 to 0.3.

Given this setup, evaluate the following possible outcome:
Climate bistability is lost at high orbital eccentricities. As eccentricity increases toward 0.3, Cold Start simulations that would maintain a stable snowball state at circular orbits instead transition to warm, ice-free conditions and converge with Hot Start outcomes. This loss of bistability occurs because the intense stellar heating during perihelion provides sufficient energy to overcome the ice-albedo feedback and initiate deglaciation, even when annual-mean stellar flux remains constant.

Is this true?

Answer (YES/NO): YES